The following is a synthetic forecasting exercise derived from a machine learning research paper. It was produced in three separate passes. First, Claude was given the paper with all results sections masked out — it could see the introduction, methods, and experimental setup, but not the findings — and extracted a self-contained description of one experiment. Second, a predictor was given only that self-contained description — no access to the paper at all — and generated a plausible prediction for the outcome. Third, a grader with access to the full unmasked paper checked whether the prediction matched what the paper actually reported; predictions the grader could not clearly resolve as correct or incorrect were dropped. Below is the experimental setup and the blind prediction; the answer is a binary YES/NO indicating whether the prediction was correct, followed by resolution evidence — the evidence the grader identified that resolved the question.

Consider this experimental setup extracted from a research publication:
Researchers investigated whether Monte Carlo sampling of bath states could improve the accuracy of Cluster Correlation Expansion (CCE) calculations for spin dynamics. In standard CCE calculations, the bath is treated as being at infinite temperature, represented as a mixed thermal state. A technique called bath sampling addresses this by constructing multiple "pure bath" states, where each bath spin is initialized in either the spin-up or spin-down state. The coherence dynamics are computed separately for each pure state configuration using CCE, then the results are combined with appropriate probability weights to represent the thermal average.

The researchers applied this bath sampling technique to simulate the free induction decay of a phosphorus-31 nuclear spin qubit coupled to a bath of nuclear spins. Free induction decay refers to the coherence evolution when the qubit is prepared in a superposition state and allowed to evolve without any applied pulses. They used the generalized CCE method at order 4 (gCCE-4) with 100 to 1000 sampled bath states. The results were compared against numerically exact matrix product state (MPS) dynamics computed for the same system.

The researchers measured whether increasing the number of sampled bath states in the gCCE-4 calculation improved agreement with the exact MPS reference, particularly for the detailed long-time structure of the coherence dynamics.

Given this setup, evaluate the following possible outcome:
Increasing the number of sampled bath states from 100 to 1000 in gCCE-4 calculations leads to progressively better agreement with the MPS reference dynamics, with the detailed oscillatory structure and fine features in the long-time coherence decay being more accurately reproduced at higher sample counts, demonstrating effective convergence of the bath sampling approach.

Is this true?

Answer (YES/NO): NO